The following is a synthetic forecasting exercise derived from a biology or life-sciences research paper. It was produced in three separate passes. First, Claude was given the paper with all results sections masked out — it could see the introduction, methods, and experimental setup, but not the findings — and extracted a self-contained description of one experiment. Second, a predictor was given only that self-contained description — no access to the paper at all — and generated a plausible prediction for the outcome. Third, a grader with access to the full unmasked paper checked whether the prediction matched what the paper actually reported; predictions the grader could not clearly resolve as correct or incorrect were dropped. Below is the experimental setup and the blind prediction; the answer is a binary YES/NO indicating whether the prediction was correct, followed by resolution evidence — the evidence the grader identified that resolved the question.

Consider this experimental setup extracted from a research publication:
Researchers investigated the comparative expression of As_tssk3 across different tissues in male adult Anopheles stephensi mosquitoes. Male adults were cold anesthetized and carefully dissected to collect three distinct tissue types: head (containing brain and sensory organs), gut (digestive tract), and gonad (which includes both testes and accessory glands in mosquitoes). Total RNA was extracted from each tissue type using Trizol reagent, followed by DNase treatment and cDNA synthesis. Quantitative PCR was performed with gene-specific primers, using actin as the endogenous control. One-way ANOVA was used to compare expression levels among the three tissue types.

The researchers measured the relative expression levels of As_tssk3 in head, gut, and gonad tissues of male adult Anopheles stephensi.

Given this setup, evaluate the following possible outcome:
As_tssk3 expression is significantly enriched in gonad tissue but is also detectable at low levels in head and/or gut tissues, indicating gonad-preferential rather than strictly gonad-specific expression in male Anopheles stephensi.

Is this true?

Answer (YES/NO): YES